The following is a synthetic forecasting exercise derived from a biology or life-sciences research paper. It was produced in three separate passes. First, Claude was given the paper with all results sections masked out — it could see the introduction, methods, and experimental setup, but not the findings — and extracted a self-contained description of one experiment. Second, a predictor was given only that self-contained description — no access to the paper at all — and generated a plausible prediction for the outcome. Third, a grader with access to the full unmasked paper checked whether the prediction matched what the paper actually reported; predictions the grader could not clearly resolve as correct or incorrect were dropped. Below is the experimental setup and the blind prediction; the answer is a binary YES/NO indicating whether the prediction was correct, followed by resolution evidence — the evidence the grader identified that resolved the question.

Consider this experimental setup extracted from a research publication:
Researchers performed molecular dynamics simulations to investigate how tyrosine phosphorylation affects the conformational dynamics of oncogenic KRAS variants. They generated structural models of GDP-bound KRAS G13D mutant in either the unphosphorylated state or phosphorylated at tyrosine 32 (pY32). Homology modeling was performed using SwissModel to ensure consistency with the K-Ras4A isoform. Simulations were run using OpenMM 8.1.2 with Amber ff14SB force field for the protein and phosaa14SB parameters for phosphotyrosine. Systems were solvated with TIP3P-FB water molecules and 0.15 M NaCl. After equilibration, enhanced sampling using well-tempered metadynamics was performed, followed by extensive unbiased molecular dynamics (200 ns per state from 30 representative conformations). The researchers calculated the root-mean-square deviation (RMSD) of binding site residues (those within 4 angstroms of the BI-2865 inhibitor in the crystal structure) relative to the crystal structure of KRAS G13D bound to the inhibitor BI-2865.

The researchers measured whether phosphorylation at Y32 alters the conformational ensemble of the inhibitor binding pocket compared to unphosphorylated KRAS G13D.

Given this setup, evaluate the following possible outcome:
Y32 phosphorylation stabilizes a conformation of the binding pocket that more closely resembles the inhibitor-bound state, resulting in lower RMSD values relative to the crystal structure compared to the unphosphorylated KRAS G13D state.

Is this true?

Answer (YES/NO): YES